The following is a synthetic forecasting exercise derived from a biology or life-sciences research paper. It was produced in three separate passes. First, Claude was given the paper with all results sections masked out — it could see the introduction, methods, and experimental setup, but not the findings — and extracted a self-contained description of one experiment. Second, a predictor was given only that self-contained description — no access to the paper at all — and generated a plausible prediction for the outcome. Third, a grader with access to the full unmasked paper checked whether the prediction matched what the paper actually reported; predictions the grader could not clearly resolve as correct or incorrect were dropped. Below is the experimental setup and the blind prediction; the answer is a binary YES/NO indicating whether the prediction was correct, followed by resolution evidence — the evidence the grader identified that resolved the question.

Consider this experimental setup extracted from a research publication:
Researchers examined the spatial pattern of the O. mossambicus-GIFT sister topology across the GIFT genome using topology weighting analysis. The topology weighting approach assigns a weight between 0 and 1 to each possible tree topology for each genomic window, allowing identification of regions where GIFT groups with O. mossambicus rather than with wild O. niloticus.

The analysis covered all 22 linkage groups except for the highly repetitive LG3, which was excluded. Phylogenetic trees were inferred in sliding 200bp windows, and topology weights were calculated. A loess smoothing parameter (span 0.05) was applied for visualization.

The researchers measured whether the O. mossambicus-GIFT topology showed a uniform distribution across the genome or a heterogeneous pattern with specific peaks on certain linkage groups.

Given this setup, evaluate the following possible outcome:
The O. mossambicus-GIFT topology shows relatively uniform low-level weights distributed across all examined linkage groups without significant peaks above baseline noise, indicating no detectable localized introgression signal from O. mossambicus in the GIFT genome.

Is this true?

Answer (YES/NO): NO